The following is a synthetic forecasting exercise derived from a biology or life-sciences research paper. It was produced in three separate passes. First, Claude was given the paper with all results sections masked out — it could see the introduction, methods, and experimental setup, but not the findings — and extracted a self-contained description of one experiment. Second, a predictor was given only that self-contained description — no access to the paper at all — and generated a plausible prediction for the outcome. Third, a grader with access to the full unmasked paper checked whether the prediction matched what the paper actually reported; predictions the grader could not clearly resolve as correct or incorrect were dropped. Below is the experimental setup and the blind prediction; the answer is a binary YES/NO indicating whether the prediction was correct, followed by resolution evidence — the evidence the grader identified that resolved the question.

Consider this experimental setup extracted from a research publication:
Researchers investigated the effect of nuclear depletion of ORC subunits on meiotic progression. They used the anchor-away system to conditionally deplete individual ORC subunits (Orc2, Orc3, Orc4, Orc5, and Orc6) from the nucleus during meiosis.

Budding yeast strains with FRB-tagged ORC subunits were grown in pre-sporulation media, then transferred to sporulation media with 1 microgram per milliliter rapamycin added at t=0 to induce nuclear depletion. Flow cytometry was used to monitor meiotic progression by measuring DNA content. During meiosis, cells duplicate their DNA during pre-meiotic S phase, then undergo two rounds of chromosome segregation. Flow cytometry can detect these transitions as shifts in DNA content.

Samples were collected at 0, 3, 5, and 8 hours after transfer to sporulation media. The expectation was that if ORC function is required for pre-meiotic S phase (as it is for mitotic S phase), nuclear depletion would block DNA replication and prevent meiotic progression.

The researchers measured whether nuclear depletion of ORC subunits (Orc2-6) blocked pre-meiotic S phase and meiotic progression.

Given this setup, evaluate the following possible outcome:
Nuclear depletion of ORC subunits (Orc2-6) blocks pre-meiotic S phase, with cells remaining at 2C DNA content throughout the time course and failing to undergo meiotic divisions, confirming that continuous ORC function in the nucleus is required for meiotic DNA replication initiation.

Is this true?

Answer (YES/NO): NO